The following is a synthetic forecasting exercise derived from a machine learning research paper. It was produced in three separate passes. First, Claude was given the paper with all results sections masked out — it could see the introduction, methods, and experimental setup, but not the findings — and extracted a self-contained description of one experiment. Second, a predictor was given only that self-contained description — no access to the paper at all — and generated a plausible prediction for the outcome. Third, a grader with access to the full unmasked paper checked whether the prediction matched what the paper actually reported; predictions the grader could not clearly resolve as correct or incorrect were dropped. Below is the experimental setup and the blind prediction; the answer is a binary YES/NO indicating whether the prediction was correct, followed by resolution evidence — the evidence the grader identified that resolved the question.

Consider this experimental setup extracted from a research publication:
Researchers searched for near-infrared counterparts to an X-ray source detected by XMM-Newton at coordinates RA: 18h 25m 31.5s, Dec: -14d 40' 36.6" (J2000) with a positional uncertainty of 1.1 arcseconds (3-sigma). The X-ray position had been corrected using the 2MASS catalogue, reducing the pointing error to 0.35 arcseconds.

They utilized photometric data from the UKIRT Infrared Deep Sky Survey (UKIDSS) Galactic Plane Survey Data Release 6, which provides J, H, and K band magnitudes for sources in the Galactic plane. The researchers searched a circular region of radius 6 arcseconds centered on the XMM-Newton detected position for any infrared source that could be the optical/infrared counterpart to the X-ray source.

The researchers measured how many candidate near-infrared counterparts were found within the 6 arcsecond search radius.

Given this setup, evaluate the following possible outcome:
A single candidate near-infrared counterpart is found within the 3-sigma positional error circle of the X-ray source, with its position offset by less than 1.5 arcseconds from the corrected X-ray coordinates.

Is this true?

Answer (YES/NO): YES